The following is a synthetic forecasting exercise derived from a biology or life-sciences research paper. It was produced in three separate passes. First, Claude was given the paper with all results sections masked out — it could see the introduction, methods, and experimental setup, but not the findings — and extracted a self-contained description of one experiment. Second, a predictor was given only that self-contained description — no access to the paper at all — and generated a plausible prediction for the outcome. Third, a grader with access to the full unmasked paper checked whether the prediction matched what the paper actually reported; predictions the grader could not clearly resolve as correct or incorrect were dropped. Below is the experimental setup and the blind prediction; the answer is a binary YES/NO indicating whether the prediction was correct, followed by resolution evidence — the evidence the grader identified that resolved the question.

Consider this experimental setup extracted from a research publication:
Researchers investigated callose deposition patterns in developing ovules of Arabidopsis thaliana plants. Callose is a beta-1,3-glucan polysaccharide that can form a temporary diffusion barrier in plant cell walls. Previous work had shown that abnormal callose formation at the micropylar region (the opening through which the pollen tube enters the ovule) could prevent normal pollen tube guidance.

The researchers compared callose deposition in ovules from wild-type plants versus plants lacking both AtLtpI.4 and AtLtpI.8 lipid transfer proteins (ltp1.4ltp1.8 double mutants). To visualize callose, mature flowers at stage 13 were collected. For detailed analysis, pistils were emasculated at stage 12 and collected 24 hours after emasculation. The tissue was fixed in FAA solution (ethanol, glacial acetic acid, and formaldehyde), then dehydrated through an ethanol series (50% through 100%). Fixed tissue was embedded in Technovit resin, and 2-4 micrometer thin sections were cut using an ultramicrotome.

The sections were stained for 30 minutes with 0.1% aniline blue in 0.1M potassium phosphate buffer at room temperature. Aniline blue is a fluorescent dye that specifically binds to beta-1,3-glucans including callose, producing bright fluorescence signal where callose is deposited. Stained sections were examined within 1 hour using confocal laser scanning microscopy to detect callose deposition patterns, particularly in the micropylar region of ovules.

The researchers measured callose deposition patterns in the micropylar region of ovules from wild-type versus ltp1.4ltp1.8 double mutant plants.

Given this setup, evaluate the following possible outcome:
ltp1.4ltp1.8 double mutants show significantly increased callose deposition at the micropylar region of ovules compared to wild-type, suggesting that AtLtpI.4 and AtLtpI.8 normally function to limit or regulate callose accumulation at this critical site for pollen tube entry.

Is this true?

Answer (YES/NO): YES